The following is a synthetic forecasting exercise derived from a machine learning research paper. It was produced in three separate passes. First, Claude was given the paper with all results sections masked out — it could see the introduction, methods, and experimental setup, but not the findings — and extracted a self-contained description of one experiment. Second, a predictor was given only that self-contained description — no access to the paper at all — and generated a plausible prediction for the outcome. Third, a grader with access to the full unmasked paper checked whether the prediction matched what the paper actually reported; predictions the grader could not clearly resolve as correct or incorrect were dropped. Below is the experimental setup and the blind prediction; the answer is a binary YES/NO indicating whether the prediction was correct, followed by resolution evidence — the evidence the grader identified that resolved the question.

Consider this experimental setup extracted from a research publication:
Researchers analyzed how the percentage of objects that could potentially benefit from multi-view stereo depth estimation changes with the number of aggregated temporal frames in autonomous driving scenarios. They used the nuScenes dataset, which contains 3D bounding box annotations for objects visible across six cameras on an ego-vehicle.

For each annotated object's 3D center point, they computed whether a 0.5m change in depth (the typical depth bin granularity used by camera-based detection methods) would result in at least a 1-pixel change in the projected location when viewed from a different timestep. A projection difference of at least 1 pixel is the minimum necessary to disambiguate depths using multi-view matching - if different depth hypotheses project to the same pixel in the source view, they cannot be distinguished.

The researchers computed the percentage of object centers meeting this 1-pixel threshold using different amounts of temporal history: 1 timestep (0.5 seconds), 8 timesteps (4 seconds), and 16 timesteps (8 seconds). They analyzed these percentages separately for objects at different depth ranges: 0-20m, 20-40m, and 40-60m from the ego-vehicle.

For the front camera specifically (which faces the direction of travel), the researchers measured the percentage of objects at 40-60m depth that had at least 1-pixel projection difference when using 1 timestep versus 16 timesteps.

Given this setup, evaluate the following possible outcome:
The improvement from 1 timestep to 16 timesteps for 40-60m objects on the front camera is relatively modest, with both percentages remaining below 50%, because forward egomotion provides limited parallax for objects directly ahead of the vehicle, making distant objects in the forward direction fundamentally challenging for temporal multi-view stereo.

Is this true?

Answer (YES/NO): NO